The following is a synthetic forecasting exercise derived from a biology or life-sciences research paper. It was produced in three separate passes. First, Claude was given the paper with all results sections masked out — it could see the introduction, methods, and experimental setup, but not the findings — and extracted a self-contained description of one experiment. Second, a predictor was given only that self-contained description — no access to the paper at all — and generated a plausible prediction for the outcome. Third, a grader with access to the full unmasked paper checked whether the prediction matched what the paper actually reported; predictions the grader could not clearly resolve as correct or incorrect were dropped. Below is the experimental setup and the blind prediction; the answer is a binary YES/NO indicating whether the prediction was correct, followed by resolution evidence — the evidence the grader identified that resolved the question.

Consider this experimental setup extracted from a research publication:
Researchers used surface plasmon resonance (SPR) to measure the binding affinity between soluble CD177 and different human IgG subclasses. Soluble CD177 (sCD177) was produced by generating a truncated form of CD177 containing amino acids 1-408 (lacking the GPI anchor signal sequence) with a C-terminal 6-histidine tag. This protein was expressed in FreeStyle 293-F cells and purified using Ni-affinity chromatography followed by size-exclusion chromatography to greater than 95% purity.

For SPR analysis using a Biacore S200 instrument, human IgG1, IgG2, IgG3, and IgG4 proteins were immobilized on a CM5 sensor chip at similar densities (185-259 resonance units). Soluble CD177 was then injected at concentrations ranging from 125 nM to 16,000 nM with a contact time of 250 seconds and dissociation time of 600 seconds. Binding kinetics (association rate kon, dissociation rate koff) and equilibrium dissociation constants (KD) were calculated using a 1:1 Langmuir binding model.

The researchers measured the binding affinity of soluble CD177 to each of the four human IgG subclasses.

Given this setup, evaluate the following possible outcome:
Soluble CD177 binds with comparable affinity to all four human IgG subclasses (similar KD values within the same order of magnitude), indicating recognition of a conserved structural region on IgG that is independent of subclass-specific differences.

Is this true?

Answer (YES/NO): YES